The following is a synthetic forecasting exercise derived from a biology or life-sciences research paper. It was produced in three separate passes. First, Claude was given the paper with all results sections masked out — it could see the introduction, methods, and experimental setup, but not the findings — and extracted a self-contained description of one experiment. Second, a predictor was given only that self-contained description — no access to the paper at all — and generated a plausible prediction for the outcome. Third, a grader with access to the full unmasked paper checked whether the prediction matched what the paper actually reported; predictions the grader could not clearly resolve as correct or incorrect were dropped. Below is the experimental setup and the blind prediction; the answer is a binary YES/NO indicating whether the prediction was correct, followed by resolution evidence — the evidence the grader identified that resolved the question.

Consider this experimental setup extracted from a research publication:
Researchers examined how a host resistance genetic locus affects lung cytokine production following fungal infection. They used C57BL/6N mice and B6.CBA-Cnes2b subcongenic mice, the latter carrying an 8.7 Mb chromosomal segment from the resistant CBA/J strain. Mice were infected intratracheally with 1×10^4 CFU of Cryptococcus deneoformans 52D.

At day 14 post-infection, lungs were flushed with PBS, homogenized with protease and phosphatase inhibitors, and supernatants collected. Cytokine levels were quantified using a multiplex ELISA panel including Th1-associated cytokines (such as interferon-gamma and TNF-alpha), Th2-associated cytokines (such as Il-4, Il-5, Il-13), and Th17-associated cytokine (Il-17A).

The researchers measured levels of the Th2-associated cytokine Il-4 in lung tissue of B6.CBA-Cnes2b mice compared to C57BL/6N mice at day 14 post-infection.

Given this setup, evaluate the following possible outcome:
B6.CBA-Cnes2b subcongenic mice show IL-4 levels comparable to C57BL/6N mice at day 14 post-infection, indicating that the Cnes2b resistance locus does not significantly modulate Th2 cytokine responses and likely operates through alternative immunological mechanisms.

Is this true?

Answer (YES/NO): NO